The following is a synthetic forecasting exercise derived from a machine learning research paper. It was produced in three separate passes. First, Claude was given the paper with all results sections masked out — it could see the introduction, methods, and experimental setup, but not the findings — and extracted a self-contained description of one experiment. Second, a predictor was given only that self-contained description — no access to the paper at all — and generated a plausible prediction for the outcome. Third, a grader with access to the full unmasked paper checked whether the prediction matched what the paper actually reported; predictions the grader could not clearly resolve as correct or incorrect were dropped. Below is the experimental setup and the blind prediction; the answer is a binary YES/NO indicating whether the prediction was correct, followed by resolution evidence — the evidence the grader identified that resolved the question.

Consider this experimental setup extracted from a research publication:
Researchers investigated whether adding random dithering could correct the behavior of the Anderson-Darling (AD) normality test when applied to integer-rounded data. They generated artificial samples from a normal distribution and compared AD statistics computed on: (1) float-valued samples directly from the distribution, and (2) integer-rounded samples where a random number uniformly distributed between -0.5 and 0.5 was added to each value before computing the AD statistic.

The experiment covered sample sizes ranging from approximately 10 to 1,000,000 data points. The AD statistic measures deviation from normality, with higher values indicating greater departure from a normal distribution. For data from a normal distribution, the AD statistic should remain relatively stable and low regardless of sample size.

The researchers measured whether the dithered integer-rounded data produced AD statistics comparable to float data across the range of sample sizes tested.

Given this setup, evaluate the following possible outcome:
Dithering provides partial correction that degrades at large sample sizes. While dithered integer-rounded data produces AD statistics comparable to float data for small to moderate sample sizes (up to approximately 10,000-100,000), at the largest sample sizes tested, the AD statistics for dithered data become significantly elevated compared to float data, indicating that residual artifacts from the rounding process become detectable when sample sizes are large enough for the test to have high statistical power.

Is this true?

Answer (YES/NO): NO